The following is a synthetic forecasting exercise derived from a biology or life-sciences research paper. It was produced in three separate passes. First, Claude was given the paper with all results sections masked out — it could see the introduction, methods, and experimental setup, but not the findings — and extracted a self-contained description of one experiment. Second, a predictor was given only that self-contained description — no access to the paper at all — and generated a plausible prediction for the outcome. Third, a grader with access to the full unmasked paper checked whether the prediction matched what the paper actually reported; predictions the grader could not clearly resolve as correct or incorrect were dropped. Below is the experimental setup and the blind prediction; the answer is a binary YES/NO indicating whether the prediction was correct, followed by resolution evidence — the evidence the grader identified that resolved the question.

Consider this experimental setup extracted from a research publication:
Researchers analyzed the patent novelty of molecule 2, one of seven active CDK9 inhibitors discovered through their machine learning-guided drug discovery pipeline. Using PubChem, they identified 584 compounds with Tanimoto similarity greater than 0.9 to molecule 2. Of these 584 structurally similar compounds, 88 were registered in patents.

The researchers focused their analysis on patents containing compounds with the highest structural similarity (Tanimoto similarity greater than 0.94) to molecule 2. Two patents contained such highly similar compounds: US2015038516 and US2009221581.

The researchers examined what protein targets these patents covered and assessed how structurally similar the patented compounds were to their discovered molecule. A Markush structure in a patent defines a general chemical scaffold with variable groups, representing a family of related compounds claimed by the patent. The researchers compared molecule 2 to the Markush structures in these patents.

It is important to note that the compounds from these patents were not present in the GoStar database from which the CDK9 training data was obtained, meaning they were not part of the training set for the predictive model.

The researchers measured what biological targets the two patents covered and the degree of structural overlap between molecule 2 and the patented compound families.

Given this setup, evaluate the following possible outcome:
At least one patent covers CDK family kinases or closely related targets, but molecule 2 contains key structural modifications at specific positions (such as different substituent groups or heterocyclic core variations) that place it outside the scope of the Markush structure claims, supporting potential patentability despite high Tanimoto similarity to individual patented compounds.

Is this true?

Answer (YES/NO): NO